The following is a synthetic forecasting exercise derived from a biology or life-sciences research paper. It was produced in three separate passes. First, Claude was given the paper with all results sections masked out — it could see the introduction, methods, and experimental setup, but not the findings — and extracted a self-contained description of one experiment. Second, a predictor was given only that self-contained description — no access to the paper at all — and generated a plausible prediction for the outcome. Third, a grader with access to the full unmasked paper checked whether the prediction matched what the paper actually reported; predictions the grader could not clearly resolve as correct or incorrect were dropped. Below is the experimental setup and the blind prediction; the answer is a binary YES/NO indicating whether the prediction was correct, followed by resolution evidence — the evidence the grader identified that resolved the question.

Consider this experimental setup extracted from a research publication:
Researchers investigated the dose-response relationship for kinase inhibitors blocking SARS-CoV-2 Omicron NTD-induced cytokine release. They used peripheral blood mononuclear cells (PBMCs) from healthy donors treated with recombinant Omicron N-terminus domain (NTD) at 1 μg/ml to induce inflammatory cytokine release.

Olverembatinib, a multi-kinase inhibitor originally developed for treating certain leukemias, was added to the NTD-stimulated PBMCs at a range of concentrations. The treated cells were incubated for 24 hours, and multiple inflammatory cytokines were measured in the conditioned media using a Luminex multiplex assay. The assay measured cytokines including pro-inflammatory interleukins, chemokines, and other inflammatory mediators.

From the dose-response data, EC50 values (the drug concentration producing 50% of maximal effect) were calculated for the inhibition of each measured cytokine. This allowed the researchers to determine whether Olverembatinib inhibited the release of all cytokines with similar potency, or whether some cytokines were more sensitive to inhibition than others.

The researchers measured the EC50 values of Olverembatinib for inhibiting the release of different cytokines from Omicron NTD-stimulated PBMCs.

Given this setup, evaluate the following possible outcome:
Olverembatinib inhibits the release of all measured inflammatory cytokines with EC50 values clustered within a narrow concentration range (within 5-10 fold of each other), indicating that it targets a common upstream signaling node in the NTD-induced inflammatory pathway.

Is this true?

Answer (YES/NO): YES